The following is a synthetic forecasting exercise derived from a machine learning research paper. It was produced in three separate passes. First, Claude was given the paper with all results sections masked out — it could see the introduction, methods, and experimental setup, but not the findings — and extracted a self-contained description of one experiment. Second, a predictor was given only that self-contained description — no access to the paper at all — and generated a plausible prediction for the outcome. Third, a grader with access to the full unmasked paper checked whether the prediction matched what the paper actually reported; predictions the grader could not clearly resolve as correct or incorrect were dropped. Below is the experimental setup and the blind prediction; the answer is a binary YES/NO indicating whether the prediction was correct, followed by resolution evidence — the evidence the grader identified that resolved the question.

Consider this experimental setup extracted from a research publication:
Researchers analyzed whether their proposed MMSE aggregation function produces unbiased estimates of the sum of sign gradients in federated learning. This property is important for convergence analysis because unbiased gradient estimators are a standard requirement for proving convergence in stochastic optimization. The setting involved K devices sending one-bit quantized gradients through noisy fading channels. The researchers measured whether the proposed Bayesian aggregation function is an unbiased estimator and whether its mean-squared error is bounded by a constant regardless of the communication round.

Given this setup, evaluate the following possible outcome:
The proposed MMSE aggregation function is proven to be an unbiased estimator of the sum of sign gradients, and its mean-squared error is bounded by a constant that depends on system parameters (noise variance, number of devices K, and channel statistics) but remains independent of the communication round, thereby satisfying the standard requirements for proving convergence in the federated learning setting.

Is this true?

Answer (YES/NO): YES